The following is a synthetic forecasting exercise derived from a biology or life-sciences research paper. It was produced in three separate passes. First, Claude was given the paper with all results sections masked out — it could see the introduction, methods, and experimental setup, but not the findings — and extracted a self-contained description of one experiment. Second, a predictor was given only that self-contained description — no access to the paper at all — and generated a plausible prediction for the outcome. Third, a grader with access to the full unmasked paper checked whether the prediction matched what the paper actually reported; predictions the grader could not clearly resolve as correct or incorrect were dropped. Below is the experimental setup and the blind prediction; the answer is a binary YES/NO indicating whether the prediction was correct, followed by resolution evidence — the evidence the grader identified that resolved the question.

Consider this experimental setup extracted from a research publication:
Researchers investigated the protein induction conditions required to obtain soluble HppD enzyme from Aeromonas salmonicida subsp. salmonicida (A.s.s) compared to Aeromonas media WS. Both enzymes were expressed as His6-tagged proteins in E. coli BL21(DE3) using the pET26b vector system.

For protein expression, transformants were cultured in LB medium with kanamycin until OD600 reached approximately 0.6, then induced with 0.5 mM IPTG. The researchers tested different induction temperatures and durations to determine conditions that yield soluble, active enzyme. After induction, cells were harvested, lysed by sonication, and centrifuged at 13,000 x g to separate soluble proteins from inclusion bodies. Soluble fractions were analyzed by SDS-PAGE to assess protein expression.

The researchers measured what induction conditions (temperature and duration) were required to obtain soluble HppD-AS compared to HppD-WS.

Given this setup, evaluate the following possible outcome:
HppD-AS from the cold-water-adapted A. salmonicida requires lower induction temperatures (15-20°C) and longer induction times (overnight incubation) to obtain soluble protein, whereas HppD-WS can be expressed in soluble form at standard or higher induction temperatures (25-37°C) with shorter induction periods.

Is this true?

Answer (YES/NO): NO